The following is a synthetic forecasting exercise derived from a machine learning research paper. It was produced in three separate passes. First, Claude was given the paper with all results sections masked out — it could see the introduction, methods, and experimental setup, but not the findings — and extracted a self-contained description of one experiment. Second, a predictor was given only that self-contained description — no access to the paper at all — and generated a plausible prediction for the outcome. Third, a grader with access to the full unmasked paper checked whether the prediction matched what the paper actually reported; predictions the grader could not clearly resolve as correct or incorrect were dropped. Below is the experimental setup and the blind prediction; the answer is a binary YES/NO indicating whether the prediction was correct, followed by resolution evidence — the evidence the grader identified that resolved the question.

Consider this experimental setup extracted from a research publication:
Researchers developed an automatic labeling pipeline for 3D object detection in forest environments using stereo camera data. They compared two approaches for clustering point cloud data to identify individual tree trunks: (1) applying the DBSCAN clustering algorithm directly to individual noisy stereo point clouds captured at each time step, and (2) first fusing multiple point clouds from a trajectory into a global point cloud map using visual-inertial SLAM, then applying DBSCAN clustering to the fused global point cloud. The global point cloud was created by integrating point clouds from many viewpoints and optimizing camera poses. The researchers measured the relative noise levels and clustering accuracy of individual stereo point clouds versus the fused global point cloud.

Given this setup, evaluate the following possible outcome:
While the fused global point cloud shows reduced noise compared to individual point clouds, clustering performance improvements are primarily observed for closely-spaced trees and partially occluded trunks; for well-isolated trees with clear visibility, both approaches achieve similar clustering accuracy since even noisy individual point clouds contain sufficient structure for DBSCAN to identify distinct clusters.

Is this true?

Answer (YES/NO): NO